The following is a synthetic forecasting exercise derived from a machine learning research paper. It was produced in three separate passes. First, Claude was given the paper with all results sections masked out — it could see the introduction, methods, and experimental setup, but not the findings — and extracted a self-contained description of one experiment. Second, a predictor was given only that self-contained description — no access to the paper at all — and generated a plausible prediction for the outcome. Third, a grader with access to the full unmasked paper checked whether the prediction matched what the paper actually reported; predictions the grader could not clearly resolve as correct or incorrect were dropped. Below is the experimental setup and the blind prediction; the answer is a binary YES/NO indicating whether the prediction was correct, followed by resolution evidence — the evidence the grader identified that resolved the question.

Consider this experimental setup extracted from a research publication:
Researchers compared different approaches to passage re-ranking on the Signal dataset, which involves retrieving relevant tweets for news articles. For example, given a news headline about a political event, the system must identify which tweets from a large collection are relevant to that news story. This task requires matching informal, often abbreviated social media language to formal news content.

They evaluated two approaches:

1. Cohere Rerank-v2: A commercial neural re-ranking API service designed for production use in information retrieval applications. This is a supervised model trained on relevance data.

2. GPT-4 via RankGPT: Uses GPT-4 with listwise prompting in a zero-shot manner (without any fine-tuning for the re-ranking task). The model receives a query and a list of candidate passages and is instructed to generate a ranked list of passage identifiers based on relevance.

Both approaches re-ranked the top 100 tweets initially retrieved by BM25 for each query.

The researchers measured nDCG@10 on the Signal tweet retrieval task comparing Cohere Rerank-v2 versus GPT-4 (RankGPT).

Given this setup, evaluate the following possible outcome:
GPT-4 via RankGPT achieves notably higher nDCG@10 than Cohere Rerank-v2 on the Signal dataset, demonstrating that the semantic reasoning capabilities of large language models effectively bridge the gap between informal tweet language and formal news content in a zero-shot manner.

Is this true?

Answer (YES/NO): YES